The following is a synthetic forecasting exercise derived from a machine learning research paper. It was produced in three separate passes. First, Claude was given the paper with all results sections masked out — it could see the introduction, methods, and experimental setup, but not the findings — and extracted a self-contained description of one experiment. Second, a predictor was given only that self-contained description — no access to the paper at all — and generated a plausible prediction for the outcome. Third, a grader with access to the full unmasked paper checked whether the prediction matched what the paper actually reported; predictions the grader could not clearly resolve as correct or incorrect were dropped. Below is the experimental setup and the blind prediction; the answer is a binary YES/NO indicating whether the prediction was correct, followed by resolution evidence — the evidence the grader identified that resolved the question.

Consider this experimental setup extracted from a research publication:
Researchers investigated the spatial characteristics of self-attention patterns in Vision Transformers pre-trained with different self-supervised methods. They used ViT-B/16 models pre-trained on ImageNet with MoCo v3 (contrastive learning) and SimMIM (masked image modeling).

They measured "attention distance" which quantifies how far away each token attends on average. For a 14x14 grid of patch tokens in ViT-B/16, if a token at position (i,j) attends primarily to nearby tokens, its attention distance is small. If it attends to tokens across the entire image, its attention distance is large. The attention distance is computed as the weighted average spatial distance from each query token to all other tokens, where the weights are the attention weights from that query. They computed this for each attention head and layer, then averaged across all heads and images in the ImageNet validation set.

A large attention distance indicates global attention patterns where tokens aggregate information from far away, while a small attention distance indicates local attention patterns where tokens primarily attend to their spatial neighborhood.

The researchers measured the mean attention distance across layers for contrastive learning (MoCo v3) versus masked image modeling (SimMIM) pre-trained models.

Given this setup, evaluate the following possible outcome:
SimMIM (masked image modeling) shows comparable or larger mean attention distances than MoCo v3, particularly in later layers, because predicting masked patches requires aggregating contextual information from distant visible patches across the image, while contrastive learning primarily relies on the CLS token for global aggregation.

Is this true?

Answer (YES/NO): NO